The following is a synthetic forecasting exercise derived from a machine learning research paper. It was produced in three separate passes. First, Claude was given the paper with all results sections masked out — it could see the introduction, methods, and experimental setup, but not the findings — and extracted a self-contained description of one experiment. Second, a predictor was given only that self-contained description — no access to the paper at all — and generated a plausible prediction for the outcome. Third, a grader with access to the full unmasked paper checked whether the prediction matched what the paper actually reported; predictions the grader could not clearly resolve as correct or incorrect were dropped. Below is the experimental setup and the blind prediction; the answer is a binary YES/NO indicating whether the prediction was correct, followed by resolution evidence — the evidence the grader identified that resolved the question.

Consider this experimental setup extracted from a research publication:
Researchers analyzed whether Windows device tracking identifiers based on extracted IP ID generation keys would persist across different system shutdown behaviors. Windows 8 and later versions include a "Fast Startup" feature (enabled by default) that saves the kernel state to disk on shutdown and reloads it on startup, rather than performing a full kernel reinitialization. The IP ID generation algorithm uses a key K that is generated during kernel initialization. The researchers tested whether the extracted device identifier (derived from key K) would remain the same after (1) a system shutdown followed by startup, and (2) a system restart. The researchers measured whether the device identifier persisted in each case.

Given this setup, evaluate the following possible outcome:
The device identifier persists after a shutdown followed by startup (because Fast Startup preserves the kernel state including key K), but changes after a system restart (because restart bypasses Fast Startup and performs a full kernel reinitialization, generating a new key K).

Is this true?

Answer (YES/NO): YES